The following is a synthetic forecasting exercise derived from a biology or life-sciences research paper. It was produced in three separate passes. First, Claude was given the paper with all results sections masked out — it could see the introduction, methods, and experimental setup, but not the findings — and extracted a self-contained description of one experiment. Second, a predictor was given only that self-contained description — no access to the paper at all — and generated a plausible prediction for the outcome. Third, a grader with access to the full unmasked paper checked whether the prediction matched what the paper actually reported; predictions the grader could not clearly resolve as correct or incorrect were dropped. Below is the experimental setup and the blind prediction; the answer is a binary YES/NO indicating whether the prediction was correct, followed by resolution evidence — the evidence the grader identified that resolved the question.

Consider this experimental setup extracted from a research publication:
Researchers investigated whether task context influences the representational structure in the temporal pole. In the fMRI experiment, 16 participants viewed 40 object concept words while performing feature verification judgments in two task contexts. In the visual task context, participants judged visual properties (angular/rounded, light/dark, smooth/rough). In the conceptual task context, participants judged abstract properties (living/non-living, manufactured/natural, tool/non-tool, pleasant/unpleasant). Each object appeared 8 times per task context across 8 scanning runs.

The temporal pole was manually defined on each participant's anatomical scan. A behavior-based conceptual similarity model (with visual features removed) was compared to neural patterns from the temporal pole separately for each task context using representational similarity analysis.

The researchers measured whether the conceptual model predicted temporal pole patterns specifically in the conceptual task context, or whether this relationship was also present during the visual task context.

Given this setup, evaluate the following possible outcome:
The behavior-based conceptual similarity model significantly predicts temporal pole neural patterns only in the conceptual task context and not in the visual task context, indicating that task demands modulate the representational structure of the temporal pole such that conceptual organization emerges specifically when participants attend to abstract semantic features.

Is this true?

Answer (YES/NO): NO